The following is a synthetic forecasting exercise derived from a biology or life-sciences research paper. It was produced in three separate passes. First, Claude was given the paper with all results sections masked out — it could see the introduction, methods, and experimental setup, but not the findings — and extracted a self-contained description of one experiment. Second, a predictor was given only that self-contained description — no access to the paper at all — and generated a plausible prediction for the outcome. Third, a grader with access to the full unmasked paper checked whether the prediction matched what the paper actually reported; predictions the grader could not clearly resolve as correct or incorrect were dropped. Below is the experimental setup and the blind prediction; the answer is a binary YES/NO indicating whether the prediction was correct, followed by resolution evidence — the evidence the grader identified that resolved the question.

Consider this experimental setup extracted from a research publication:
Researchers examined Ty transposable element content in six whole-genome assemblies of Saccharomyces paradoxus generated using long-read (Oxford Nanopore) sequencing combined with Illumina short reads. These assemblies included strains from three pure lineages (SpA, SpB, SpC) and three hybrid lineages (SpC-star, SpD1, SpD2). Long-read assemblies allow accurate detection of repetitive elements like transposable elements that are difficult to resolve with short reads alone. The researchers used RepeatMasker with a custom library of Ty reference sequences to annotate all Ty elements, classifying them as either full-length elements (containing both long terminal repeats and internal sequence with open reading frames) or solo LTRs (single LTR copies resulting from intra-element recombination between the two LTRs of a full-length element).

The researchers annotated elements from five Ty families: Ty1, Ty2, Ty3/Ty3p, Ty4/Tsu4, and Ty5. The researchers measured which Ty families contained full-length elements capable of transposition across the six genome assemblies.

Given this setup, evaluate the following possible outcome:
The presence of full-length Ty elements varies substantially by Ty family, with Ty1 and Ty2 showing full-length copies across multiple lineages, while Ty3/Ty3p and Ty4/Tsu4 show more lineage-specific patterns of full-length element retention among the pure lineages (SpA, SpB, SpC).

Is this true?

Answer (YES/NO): NO